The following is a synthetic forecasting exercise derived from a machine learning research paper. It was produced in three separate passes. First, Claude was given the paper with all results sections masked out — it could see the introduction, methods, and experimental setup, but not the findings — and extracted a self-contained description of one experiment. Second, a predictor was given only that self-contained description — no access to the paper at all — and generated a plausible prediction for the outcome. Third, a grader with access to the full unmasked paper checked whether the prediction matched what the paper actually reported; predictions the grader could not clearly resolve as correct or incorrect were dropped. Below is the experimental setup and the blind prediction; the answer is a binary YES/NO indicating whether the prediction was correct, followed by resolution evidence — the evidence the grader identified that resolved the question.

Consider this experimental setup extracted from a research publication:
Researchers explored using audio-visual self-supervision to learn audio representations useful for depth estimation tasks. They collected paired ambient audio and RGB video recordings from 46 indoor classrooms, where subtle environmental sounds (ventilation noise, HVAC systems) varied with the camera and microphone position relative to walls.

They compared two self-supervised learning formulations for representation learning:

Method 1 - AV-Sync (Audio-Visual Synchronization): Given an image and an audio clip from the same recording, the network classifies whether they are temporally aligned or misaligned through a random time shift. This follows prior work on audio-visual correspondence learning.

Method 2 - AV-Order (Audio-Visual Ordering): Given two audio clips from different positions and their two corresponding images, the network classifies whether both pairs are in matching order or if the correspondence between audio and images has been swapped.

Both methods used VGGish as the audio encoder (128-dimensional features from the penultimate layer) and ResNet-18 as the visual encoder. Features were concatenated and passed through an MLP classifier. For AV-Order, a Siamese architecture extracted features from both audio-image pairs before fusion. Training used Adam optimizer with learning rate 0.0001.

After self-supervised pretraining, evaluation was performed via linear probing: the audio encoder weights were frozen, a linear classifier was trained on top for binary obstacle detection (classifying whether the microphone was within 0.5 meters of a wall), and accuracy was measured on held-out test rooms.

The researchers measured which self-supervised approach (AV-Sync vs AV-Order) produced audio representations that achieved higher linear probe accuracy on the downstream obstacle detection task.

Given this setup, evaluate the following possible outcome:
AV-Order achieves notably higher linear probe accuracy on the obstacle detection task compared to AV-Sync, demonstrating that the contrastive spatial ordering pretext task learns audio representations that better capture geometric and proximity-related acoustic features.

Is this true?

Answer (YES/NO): NO